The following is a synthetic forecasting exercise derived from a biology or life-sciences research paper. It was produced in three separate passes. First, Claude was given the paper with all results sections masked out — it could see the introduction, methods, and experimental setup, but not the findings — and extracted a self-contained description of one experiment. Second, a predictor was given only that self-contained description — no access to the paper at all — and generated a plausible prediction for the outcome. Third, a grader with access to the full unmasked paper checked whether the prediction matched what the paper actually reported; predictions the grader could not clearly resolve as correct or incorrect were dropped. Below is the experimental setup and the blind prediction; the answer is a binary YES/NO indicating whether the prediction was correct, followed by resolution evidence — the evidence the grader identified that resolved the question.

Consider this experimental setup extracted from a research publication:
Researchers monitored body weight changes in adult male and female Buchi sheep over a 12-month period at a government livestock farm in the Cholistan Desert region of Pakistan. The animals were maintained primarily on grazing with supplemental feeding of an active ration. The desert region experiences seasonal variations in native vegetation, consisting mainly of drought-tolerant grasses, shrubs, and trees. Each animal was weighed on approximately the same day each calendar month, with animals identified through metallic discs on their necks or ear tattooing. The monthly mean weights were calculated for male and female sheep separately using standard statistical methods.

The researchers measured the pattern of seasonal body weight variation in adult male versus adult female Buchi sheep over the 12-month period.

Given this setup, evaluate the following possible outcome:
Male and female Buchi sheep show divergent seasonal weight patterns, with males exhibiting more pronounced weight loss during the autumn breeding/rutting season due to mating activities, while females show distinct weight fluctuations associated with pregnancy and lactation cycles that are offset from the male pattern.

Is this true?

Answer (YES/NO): NO